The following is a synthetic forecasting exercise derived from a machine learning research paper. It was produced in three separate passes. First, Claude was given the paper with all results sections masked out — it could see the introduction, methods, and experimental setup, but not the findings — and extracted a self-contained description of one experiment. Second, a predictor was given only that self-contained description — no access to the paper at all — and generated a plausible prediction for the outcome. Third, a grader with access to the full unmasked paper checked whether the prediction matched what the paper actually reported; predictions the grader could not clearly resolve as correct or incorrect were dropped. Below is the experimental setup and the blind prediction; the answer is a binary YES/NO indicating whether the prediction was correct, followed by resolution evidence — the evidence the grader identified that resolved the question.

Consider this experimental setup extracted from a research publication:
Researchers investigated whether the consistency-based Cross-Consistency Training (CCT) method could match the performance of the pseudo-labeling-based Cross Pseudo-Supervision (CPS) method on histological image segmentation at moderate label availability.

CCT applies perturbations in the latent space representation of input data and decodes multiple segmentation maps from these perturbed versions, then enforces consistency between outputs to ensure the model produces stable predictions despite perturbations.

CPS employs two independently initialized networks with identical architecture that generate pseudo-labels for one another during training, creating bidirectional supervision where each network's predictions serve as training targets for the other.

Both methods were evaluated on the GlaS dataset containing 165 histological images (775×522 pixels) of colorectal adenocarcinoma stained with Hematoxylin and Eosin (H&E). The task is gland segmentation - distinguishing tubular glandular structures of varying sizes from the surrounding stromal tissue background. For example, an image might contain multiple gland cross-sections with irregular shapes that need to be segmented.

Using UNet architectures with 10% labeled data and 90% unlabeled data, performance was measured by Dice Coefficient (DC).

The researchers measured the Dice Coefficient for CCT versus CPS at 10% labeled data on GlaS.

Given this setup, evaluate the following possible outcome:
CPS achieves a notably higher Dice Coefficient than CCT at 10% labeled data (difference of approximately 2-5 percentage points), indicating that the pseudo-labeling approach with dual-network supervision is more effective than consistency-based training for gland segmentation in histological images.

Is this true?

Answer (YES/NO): NO